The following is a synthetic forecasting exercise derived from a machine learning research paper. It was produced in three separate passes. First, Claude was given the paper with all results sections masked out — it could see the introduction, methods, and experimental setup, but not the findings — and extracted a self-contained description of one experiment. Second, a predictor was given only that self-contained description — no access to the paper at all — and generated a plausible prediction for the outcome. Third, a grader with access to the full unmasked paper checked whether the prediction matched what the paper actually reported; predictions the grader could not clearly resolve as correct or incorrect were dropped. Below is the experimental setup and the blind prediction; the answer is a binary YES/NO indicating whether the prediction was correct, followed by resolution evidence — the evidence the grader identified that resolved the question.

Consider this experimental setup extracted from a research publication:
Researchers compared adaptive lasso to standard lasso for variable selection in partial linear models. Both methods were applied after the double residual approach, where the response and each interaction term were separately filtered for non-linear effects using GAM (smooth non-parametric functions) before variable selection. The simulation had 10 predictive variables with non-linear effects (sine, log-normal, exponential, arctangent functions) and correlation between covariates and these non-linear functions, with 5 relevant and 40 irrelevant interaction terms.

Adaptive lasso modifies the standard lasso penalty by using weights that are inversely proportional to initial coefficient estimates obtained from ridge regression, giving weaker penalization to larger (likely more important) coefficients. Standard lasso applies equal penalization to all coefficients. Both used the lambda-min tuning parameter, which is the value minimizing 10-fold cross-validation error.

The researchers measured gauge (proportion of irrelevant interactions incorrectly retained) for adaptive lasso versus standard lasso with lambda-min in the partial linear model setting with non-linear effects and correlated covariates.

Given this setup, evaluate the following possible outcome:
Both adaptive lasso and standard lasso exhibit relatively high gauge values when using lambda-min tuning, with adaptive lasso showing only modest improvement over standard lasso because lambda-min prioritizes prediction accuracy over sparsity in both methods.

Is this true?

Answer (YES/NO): NO